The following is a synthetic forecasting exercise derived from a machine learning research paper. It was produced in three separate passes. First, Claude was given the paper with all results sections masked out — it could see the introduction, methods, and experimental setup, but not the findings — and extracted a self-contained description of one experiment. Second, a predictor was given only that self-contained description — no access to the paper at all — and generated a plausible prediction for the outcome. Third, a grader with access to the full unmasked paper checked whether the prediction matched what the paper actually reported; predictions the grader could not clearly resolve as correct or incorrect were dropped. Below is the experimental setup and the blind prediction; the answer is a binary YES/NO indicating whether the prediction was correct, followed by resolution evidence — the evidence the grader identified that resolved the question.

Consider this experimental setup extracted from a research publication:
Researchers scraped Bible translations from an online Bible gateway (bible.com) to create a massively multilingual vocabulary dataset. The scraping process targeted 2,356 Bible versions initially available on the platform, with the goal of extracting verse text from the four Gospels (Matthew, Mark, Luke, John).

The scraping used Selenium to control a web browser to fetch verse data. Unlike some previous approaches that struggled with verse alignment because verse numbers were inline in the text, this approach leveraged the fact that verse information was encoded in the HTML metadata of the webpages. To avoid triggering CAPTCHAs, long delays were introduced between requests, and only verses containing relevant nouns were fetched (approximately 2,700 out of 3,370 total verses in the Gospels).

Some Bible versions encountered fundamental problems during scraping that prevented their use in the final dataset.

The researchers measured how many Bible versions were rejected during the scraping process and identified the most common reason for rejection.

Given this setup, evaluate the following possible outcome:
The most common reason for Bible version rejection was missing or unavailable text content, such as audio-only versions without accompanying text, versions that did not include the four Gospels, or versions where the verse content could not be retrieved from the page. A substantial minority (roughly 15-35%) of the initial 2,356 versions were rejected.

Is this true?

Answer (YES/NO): NO